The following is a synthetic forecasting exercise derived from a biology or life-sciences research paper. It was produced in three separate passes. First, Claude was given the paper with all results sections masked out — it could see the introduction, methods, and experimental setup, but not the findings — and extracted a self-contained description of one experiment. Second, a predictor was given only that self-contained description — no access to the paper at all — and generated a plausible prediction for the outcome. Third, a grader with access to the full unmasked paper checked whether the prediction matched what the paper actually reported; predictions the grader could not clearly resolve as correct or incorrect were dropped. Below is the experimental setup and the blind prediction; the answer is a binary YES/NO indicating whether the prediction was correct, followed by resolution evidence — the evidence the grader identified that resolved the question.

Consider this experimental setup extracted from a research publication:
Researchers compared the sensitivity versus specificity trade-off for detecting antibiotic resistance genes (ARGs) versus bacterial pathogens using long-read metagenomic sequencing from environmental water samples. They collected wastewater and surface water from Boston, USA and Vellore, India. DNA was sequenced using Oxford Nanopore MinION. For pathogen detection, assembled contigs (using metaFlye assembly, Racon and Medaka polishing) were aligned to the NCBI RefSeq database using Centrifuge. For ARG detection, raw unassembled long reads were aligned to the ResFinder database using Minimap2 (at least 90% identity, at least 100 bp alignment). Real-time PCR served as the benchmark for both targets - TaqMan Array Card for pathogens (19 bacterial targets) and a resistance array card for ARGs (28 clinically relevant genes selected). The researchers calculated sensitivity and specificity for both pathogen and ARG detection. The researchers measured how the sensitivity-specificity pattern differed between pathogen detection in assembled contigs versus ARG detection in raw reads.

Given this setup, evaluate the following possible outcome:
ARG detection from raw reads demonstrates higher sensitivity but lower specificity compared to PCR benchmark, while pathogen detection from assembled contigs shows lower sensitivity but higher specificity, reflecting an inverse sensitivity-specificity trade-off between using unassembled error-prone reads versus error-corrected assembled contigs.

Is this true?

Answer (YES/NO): NO